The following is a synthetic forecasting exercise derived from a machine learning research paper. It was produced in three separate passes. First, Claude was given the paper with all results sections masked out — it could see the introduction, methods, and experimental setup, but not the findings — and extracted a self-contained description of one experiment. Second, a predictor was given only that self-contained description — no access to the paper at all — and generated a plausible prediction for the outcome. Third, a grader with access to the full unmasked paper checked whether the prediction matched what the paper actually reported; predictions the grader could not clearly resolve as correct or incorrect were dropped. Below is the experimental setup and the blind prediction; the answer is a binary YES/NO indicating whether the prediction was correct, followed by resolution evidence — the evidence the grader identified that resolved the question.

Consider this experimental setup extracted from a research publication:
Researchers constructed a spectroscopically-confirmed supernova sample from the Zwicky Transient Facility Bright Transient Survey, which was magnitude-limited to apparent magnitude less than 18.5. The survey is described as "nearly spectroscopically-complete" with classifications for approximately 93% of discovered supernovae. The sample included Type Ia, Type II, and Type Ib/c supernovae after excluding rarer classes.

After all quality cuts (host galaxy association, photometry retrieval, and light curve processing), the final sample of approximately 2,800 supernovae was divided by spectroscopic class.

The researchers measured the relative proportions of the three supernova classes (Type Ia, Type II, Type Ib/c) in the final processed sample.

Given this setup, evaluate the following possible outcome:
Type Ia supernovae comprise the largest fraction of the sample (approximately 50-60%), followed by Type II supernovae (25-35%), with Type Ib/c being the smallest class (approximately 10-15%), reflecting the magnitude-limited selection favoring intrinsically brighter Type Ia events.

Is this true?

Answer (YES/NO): NO